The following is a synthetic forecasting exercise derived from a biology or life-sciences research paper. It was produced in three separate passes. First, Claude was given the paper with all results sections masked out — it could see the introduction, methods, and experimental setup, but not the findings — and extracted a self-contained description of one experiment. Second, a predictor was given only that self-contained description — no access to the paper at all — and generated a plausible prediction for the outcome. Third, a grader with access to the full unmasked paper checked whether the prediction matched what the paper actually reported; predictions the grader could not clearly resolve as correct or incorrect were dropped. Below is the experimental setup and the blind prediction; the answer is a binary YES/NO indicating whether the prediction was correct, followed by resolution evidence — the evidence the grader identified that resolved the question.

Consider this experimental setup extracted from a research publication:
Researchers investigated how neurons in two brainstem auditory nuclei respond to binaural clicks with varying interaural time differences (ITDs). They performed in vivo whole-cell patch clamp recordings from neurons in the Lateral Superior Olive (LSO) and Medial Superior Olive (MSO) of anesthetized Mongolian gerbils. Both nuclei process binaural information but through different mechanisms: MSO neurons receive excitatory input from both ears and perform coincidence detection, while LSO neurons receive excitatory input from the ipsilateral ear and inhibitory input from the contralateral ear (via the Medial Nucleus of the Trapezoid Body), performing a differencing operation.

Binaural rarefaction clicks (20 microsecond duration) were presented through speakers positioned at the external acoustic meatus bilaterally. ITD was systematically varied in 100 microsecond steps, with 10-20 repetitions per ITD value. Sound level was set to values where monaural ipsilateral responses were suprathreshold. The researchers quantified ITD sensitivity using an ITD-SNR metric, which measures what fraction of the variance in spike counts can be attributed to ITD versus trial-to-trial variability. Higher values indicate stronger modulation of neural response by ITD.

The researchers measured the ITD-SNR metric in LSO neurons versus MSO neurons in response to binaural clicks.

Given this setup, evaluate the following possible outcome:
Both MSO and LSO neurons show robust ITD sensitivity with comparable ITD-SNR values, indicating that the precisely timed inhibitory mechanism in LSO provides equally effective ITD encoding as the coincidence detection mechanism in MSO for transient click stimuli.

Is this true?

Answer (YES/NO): NO